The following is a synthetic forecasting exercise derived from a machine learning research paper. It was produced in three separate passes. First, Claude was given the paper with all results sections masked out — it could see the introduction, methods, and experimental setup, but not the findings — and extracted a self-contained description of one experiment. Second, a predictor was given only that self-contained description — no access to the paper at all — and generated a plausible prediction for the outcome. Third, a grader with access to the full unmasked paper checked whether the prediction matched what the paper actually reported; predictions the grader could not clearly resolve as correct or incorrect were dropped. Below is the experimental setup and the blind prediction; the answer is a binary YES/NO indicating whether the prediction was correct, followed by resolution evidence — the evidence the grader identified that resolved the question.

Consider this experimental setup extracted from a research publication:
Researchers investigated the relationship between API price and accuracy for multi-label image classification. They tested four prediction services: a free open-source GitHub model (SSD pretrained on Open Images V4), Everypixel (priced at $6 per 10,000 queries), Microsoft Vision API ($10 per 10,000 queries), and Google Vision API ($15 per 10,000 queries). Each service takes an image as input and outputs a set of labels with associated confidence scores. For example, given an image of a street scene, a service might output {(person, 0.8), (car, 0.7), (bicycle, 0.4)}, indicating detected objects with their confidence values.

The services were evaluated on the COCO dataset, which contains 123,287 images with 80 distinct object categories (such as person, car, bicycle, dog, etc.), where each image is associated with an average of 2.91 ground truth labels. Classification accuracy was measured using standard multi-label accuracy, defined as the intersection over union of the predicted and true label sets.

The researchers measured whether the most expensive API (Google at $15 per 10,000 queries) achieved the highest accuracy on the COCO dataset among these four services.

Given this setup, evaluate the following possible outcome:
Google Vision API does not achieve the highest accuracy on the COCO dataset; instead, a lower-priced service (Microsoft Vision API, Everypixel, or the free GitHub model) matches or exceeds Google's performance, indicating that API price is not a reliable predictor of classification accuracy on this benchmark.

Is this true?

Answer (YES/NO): YES